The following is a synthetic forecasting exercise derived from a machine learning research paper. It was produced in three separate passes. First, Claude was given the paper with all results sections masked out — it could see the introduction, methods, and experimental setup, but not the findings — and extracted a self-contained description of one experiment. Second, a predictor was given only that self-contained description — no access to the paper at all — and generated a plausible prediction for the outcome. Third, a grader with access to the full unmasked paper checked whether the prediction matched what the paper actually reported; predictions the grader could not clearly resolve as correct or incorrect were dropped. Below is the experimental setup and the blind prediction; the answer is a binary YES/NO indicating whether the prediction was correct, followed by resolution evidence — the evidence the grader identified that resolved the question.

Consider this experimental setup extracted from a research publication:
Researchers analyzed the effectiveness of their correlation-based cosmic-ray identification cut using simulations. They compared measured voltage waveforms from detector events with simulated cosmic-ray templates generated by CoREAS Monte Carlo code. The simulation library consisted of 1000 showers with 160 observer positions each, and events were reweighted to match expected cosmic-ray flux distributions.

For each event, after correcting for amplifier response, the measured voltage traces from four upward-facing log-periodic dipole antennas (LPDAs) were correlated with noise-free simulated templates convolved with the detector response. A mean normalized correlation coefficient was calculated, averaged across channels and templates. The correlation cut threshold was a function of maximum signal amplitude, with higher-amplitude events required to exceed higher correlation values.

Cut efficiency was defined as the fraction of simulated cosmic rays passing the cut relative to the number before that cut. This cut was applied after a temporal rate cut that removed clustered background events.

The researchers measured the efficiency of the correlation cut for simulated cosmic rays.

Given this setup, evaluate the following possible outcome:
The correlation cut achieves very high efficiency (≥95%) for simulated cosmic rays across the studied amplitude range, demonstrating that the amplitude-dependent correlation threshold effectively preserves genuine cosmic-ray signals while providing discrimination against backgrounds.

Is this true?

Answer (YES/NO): YES